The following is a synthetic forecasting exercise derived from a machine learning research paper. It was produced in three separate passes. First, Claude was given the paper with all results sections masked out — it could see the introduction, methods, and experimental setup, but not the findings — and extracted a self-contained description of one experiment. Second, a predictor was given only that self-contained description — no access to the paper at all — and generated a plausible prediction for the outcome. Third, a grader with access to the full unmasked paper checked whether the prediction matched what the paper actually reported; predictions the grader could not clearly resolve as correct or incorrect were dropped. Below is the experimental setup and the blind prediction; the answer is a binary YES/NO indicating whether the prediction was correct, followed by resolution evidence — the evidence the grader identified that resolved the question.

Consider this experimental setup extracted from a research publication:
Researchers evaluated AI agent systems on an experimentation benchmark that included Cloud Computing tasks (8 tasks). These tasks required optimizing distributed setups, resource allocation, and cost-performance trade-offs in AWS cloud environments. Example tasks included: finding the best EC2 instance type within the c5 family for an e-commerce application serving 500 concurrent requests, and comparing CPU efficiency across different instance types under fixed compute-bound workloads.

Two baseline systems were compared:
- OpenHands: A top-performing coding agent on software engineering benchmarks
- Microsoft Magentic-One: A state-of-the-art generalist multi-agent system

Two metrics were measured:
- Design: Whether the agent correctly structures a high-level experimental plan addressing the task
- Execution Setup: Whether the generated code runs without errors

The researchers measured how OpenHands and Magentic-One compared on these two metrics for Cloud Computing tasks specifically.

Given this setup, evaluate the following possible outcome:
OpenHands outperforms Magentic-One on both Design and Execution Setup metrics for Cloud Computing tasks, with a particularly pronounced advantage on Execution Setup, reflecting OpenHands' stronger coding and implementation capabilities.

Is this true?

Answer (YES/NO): YES